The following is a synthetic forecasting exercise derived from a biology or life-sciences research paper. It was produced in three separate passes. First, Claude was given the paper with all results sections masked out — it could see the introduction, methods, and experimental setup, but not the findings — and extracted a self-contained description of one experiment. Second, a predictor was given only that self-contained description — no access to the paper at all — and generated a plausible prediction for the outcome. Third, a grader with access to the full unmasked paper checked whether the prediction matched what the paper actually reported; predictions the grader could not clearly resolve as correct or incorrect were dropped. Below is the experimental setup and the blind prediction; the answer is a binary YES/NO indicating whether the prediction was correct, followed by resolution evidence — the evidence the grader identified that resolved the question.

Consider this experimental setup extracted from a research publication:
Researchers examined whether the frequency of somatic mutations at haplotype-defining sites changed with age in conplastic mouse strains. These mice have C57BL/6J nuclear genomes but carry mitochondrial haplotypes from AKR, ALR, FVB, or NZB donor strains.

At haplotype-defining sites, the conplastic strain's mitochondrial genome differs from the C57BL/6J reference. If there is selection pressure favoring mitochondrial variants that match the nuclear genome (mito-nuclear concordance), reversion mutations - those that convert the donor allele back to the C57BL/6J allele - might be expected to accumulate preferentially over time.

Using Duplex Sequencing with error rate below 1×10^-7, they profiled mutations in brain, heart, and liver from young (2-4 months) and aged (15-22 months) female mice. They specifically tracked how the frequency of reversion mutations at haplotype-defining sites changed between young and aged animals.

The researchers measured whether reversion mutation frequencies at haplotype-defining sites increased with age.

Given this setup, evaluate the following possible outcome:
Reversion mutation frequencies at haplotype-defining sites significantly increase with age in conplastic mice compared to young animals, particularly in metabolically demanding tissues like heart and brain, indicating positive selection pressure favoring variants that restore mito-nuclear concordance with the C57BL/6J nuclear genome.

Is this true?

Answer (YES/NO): NO